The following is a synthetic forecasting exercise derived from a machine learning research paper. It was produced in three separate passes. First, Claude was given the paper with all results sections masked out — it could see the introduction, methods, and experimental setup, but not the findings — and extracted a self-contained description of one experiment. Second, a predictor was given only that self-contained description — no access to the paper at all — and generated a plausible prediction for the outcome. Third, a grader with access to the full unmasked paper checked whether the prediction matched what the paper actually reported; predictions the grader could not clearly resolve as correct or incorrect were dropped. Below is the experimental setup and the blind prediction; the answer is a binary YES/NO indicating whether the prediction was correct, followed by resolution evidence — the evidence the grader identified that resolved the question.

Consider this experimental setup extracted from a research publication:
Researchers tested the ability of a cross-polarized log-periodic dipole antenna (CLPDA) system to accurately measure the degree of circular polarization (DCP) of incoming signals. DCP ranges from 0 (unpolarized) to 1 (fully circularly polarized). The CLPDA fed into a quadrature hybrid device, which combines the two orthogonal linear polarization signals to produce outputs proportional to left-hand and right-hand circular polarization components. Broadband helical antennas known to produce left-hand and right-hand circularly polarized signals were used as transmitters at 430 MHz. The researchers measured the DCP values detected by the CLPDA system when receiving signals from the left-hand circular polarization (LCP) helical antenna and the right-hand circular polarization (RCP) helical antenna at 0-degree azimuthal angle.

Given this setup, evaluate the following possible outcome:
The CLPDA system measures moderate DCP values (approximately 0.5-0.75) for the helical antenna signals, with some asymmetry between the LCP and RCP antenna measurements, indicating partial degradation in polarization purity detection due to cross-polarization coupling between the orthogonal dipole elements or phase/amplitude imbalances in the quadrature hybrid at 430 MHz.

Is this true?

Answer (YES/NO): NO